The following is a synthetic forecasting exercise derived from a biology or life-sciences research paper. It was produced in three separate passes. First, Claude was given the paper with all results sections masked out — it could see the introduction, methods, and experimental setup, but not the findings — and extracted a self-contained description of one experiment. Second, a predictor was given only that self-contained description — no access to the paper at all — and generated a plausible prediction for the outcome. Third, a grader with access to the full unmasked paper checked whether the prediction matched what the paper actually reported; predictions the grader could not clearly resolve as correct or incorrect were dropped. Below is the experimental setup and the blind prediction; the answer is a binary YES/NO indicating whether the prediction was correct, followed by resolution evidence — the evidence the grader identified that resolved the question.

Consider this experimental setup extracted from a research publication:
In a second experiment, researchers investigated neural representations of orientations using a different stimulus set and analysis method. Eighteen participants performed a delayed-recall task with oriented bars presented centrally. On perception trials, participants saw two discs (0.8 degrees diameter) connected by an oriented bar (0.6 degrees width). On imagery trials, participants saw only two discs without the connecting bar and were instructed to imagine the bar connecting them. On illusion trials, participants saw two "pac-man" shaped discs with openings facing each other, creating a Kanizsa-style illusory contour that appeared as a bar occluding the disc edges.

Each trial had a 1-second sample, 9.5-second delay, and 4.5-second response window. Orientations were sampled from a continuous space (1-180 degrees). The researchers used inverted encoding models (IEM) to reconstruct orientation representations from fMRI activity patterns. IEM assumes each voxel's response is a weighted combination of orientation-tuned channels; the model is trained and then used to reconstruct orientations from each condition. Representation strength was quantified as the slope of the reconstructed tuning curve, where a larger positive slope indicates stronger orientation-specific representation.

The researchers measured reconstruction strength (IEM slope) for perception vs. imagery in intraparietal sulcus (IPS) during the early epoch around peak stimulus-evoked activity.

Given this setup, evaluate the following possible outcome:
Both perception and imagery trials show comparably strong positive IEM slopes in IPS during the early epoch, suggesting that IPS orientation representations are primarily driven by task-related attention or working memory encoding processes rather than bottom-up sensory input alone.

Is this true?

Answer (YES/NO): NO